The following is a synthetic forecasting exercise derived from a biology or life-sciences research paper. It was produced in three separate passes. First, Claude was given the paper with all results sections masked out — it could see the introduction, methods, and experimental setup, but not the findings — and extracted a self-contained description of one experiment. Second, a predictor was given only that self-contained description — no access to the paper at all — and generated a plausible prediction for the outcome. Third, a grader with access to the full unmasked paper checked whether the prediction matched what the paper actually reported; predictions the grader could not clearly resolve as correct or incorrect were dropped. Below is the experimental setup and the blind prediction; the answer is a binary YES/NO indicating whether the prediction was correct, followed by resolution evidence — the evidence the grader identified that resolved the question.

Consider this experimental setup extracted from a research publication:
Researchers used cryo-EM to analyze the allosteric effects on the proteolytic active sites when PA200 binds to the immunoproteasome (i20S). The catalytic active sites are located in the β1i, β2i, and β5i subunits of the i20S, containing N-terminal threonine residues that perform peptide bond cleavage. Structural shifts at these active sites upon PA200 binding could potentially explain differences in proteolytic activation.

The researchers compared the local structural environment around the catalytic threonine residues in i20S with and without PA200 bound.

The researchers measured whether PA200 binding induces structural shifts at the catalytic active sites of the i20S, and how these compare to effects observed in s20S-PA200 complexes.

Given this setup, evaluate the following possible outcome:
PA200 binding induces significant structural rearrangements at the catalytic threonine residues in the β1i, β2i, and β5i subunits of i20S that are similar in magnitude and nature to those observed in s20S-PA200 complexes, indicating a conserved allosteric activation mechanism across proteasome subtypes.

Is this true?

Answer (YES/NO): NO